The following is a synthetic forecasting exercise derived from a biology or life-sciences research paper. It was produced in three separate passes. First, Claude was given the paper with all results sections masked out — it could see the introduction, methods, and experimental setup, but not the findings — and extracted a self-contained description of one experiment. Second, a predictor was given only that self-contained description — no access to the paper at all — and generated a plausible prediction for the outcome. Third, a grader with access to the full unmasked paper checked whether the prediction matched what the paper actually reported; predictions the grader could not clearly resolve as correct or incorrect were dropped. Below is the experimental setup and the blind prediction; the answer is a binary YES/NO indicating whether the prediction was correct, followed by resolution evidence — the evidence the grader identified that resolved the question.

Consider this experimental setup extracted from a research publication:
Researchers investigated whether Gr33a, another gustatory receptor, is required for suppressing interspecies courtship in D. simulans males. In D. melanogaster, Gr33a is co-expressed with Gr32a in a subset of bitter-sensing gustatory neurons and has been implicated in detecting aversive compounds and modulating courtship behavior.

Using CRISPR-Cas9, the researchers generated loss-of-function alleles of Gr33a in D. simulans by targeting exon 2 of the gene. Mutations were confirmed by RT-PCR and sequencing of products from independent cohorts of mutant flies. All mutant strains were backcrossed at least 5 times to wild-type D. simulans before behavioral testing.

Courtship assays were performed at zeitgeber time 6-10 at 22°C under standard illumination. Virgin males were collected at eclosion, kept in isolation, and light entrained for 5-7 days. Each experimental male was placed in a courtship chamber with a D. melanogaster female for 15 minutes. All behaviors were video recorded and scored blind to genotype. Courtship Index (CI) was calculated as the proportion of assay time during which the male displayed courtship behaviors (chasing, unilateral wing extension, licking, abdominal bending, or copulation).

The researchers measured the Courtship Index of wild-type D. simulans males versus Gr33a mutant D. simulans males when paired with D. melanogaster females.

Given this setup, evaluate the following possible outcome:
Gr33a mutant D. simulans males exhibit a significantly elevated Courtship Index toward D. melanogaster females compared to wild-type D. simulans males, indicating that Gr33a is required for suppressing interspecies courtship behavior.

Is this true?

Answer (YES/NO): NO